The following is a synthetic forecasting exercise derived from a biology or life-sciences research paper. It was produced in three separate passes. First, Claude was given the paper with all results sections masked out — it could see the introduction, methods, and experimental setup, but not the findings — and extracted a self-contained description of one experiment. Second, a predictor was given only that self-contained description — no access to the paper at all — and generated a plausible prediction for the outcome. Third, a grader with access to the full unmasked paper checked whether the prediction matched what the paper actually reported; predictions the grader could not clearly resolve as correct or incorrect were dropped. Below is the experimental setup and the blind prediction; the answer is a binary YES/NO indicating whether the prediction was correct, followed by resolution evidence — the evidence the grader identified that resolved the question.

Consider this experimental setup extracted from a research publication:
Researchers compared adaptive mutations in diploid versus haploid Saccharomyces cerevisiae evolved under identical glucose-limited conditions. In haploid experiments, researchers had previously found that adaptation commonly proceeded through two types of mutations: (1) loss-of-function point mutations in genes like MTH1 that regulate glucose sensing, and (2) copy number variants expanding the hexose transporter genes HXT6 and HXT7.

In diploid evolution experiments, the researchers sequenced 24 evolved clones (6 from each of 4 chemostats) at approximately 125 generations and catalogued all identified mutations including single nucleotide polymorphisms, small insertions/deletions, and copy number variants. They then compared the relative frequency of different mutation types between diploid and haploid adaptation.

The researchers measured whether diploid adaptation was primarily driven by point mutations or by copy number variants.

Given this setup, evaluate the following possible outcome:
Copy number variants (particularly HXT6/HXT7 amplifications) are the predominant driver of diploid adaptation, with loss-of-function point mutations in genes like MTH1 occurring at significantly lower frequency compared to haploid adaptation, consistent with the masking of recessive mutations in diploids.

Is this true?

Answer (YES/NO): YES